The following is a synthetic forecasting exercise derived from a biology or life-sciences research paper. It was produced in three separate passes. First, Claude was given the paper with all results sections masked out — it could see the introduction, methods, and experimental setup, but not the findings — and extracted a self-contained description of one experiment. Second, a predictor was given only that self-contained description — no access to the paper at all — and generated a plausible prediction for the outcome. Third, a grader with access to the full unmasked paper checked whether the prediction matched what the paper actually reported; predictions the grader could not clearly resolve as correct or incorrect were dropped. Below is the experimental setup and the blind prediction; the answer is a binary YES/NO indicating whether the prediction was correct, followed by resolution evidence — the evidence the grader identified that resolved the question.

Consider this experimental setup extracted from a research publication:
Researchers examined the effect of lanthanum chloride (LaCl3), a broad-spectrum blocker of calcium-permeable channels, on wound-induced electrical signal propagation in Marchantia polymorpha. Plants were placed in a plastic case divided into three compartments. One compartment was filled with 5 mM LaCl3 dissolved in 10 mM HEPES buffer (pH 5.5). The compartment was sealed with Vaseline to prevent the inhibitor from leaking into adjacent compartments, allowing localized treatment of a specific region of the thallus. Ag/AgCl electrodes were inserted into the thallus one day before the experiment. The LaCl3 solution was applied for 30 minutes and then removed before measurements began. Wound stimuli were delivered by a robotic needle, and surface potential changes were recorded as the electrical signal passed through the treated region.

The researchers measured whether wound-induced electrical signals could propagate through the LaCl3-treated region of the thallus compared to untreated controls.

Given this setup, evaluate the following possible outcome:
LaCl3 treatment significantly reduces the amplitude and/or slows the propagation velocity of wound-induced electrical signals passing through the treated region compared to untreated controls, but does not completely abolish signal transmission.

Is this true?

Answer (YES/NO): NO